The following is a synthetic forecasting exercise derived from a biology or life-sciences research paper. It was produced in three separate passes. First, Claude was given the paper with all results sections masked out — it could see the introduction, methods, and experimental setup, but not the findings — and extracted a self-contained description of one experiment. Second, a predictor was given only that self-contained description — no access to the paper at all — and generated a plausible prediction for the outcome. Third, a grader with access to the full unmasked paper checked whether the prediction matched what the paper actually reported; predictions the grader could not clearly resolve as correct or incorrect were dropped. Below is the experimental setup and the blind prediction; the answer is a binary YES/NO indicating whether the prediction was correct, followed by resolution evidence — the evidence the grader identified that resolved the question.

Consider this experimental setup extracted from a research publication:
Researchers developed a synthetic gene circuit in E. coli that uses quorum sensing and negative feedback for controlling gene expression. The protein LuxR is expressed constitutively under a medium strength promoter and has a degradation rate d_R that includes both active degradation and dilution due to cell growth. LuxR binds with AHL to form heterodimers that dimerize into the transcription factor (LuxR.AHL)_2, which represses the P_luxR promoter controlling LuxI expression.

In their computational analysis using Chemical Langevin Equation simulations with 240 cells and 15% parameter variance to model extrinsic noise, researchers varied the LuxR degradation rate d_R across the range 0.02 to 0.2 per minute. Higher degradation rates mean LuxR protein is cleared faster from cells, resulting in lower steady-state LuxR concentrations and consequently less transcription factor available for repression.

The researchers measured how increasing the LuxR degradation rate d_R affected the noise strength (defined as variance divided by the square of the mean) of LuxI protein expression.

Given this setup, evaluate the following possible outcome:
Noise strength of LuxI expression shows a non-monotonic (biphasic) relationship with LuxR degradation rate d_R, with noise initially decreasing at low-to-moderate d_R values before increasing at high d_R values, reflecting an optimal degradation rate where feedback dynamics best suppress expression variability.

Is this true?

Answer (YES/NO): NO